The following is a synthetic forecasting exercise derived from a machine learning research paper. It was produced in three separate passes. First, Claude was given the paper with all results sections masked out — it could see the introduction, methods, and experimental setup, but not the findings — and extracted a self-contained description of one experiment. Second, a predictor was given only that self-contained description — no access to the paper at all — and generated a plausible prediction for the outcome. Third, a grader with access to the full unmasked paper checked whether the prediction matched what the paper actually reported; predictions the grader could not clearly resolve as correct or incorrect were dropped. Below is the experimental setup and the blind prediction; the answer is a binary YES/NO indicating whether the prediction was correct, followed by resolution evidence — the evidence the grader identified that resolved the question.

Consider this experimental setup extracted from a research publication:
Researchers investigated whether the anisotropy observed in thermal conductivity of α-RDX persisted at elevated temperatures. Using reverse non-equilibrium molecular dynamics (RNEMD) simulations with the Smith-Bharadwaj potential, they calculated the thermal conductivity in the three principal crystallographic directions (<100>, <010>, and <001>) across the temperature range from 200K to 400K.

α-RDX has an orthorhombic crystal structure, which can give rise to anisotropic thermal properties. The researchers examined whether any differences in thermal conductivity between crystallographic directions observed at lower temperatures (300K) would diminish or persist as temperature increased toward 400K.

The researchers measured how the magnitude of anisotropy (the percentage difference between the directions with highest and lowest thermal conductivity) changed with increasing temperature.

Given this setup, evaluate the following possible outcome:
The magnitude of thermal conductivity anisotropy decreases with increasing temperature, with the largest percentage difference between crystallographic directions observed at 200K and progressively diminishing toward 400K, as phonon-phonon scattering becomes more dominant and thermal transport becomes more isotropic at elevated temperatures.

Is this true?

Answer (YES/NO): NO